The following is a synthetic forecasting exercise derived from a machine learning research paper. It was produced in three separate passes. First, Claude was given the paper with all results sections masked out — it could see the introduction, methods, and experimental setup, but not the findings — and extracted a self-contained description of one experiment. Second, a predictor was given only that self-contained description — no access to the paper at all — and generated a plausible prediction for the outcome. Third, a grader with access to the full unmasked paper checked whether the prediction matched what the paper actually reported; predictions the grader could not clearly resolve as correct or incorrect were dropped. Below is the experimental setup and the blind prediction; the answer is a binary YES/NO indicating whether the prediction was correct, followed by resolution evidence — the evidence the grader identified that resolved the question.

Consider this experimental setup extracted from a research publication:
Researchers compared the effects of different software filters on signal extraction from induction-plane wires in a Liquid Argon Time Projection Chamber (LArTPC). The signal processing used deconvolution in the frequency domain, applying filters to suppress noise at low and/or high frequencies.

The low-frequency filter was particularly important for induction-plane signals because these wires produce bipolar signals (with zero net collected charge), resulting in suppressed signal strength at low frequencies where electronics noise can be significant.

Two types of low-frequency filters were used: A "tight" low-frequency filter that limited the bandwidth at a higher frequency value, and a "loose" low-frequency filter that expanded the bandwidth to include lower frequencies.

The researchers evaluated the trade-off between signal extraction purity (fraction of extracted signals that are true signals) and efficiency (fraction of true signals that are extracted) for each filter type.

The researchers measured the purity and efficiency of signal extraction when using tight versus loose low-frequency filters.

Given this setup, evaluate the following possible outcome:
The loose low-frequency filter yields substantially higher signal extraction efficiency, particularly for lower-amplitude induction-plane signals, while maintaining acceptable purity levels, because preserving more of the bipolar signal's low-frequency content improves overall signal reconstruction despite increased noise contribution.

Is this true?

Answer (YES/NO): NO